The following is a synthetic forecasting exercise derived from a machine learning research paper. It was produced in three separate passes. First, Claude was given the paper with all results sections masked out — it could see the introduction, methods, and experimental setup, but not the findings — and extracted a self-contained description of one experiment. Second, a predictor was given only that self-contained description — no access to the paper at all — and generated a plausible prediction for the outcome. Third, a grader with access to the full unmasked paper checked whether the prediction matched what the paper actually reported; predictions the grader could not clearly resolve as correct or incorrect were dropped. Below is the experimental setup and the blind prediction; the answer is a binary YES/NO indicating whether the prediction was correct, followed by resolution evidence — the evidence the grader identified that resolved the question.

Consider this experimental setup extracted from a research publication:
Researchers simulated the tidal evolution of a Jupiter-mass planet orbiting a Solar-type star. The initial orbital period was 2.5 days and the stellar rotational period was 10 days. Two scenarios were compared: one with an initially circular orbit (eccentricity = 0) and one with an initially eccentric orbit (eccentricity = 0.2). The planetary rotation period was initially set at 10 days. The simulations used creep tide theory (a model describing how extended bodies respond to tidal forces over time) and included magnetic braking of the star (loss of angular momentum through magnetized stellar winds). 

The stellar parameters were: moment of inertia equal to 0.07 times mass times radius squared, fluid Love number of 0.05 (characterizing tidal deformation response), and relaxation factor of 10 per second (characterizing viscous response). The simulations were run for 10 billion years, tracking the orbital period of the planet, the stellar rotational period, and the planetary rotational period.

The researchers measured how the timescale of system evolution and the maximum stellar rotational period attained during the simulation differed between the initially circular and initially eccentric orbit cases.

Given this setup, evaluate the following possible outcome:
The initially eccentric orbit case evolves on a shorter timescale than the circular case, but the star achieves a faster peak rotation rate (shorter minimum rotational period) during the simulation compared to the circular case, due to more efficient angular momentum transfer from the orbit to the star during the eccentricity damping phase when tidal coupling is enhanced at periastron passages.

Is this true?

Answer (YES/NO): NO